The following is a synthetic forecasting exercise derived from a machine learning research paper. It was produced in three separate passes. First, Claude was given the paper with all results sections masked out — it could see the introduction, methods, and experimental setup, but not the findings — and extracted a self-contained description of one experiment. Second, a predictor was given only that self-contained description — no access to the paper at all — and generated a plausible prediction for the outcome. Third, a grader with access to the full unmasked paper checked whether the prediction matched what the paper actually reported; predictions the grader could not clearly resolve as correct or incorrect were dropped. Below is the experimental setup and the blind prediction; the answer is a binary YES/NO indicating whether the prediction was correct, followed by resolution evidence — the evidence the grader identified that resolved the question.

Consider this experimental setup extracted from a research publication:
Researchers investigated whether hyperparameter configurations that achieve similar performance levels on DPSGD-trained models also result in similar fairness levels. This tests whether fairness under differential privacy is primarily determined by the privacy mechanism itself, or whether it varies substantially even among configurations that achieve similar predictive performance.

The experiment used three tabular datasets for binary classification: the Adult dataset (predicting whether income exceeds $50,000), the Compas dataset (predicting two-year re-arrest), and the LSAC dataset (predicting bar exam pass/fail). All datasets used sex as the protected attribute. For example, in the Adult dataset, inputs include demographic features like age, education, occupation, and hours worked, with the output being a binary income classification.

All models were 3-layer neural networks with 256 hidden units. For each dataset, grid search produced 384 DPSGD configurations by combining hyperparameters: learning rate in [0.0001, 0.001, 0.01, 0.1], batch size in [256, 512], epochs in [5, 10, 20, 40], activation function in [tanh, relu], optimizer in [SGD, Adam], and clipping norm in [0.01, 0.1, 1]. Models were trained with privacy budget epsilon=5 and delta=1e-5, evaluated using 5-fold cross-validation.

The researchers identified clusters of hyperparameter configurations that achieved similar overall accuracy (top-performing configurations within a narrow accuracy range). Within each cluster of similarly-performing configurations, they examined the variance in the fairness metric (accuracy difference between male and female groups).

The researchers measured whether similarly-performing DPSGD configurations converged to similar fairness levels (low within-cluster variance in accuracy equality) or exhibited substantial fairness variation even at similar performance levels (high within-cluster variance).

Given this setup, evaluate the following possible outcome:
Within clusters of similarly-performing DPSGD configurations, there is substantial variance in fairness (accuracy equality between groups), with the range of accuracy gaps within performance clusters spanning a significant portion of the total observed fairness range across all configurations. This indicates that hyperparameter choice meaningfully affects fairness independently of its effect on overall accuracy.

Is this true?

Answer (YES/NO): YES